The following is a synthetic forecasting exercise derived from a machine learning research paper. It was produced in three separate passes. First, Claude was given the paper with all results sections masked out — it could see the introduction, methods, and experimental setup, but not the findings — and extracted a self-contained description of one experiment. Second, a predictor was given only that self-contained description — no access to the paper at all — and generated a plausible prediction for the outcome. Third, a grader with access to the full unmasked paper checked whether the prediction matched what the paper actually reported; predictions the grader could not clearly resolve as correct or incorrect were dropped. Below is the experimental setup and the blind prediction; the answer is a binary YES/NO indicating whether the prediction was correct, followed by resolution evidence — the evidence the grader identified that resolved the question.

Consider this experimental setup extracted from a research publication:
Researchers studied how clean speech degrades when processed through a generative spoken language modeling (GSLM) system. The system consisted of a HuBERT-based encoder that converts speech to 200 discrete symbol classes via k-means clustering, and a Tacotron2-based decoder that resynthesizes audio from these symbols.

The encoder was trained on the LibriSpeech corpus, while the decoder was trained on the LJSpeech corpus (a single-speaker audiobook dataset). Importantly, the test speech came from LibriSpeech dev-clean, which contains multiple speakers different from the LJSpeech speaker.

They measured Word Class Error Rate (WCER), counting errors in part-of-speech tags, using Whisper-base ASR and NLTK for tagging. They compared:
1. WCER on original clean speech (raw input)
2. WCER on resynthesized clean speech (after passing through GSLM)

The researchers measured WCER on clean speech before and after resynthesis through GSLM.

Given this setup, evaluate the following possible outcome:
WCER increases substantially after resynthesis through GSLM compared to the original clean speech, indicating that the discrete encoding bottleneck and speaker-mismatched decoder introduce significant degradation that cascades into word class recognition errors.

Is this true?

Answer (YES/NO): YES